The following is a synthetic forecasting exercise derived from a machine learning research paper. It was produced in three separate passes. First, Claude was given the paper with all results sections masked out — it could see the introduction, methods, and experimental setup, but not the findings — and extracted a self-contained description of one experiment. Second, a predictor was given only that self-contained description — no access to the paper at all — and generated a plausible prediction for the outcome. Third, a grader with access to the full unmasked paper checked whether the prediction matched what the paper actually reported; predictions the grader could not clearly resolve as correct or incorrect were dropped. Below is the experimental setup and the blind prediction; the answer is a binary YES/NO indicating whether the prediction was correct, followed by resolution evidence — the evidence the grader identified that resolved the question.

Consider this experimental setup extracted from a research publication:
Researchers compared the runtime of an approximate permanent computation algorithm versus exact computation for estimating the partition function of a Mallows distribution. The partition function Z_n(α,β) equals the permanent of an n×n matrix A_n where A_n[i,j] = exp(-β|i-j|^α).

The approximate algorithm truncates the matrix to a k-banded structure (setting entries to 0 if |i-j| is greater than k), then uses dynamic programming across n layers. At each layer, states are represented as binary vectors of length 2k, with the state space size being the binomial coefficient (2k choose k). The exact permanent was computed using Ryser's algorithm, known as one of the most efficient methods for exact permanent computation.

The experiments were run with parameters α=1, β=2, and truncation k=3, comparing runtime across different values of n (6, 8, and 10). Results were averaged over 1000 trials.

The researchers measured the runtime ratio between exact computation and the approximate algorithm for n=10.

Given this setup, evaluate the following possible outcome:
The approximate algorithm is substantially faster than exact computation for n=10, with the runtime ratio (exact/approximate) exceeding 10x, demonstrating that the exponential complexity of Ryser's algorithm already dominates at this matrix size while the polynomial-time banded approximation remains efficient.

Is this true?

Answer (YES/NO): YES